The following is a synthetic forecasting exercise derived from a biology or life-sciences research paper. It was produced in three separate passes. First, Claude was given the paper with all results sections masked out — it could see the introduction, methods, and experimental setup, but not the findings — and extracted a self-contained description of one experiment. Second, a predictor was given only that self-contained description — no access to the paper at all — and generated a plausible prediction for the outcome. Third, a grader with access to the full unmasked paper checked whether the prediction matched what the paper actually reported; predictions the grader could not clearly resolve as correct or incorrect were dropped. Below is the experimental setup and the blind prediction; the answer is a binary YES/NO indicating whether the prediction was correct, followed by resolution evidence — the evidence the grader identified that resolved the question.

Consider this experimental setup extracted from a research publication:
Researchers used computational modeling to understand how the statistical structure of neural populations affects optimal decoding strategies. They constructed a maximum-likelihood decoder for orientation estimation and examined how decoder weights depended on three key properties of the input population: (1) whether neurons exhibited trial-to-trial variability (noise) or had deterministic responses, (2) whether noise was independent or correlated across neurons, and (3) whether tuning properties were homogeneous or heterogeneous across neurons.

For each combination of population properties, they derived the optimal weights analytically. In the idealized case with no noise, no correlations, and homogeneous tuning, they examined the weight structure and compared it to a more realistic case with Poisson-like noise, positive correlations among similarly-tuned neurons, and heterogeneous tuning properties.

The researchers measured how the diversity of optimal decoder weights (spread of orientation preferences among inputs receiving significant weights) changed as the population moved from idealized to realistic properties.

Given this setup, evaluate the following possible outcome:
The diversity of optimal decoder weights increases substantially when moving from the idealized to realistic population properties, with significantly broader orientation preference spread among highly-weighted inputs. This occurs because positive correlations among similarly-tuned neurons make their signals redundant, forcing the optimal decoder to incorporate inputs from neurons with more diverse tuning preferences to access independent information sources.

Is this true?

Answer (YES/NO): YES